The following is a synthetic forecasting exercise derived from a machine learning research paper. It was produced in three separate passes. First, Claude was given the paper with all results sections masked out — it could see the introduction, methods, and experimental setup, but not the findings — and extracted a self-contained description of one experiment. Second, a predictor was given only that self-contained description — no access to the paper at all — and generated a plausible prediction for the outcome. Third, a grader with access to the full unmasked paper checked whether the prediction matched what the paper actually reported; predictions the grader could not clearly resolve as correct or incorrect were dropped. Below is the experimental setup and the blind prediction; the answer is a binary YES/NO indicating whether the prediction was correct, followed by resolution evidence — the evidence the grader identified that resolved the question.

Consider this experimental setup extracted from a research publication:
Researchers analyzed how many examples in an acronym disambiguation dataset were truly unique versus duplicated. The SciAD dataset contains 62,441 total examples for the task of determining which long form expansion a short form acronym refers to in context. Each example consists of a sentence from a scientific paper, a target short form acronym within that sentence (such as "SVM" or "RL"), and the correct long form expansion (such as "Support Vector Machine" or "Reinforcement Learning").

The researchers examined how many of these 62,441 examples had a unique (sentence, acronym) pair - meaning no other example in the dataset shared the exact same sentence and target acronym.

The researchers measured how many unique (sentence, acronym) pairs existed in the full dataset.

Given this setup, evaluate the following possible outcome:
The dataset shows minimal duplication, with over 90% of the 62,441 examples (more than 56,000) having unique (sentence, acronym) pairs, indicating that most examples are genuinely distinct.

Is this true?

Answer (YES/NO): NO